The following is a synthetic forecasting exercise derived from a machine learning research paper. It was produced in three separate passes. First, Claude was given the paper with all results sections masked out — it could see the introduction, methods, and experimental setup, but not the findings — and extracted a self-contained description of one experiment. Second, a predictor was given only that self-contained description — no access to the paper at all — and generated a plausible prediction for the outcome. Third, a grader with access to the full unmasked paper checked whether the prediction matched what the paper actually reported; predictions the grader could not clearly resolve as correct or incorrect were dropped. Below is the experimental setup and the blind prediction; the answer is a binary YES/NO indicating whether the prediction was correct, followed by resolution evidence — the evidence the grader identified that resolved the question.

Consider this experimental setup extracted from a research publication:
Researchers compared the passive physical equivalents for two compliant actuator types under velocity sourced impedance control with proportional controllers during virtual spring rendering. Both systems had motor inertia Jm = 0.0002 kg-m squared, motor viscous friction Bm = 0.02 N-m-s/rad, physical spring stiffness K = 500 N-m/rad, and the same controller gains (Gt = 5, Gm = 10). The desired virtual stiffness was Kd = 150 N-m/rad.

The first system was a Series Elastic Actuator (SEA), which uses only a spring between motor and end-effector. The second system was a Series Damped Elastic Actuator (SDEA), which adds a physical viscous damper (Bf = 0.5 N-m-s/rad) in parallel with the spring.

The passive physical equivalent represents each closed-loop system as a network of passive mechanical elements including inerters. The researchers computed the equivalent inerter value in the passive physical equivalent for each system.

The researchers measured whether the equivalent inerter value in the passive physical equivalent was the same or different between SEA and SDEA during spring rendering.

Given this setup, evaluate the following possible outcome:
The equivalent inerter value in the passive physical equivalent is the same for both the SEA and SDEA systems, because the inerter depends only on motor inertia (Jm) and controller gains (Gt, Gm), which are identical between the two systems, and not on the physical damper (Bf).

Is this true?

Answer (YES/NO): NO